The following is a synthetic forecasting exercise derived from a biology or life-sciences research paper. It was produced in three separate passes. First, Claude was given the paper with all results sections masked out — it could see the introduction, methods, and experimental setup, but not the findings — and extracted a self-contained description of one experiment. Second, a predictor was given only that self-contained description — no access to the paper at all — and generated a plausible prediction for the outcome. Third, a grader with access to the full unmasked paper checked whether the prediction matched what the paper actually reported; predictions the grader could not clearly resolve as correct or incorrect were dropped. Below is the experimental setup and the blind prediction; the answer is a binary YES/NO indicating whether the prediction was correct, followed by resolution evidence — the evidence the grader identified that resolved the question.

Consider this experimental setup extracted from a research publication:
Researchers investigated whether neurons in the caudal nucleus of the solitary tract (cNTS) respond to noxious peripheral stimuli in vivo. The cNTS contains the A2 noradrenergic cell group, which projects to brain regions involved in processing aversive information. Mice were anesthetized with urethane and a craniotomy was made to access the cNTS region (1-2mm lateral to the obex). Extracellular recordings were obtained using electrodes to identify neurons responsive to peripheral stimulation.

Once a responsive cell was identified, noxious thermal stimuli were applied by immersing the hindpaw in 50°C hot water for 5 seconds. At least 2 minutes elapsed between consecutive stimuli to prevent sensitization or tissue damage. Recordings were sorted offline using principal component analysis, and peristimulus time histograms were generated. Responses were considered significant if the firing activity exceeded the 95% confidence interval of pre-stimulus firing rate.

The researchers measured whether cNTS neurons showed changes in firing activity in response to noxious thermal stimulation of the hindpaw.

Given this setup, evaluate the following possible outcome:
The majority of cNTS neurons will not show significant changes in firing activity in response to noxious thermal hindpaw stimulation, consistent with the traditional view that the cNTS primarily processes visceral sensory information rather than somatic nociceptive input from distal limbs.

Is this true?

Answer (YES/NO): NO